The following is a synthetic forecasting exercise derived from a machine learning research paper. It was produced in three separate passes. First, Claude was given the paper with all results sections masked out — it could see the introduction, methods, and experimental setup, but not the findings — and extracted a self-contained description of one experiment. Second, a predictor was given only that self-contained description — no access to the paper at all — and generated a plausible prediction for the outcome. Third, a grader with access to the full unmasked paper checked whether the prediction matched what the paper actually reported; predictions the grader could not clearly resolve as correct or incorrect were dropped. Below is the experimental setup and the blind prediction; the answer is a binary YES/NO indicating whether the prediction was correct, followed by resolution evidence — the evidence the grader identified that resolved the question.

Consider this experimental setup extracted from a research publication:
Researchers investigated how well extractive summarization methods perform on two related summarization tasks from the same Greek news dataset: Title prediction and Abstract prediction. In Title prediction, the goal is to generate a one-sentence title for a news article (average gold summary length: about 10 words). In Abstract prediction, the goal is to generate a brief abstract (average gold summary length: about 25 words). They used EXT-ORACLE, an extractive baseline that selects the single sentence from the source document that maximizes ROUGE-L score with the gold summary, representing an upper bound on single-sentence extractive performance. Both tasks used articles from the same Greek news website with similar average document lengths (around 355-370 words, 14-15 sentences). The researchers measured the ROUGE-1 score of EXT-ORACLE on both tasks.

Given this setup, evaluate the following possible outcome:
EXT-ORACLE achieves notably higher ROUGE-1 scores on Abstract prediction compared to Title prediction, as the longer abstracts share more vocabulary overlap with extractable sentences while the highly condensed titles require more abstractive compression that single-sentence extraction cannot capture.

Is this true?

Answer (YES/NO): YES